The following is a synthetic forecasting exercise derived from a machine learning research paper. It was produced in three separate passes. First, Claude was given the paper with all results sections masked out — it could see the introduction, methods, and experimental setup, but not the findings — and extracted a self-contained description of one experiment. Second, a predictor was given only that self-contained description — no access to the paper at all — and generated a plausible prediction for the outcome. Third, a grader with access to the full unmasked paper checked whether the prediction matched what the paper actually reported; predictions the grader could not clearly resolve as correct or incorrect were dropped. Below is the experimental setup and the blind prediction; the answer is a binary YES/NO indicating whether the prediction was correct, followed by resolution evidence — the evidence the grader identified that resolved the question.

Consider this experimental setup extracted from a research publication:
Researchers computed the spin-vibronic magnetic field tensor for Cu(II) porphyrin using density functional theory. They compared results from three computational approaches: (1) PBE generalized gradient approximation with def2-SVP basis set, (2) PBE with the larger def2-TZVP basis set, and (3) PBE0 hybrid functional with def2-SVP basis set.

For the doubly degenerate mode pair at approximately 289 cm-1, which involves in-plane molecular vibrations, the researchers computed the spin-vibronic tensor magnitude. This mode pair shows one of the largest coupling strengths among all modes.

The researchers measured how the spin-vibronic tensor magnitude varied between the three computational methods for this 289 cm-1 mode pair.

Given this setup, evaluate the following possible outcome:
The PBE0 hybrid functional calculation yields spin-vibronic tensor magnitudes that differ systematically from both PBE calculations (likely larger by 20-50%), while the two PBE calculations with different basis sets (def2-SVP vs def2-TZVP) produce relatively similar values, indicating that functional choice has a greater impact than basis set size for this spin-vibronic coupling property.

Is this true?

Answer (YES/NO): NO